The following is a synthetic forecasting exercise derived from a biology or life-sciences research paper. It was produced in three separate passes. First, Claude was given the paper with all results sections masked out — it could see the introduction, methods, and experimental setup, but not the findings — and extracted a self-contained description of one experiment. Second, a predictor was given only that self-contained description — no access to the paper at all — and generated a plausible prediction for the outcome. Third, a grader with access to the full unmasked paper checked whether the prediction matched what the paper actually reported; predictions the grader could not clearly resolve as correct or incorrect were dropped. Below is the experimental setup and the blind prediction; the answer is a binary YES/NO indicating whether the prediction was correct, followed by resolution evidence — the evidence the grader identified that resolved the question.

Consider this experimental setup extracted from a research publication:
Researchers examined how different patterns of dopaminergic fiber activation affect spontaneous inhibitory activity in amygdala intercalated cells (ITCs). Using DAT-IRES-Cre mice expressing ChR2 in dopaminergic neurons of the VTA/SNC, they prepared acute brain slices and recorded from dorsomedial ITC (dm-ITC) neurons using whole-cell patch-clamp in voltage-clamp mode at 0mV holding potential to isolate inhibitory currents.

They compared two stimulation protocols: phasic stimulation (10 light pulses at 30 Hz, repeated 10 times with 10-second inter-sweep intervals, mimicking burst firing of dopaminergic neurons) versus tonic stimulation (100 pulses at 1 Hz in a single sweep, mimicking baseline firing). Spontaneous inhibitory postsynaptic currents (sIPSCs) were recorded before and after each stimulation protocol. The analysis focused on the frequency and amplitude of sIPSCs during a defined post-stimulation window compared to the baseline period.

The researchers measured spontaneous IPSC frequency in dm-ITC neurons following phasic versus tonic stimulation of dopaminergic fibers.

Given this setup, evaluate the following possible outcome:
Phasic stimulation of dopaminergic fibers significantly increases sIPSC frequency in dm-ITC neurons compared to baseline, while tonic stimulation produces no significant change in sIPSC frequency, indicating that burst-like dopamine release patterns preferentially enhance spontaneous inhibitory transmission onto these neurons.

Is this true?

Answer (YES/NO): NO